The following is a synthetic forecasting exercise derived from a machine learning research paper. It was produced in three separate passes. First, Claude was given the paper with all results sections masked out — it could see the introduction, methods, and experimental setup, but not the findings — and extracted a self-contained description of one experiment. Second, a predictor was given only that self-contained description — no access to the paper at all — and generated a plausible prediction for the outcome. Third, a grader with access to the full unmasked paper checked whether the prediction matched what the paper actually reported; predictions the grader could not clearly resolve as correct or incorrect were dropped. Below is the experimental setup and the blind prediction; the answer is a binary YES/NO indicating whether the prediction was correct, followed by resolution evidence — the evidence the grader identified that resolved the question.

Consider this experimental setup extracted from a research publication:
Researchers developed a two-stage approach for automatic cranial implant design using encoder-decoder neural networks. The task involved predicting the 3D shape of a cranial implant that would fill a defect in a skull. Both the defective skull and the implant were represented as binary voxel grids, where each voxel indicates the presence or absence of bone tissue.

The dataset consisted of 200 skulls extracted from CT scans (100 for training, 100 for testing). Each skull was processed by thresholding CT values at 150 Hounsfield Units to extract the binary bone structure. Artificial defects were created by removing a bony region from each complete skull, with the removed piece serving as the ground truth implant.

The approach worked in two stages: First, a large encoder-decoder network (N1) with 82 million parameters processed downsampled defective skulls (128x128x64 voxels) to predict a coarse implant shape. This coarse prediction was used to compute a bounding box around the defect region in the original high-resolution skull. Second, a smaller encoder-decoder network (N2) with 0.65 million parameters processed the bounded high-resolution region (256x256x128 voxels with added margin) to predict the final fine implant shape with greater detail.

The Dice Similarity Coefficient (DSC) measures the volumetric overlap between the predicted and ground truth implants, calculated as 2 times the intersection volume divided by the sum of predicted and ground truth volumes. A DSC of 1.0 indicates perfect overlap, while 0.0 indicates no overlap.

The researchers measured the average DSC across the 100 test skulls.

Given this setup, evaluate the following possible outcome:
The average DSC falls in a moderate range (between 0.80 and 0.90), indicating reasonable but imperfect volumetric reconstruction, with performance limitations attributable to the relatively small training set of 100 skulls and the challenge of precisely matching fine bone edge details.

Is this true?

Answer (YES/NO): YES